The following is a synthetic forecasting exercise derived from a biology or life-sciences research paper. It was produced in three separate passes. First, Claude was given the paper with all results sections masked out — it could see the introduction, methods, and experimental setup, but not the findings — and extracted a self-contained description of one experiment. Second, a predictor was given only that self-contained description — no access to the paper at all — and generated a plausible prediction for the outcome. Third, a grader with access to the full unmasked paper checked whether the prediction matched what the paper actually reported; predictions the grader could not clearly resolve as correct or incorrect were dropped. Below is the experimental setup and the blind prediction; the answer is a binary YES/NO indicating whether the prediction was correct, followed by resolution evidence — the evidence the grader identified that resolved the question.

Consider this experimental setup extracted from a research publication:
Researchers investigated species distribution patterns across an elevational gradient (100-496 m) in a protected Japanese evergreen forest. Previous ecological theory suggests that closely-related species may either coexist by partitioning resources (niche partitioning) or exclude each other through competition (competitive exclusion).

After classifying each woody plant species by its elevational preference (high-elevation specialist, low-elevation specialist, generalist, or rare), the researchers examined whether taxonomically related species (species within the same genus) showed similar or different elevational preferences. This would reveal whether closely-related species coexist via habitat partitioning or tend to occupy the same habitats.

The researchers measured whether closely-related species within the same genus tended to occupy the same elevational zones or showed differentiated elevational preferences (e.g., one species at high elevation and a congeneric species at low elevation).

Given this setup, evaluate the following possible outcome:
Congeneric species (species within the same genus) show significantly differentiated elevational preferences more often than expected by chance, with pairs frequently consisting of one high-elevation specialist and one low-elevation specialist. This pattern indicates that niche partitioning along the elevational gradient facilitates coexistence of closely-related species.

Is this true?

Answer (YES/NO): NO